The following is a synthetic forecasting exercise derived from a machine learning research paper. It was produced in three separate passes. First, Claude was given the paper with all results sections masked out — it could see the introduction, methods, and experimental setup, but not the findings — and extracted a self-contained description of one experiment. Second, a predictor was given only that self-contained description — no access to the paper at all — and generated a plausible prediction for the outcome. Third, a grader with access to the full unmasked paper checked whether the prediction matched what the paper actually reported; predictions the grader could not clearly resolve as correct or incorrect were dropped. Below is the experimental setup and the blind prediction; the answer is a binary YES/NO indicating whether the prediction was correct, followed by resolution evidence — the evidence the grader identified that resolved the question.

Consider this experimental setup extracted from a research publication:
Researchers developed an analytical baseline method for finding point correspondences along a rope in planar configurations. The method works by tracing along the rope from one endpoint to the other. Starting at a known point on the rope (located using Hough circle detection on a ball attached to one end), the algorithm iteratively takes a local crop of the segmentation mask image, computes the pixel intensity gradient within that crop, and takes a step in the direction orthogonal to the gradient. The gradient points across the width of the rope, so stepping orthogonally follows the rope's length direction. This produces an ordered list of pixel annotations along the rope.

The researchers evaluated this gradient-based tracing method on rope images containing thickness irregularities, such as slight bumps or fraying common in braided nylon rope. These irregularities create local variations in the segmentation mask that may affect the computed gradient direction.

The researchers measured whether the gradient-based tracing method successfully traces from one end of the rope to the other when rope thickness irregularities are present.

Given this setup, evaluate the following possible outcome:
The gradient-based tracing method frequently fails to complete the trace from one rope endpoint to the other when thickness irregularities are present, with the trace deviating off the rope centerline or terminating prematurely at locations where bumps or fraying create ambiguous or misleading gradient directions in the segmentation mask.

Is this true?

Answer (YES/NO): YES